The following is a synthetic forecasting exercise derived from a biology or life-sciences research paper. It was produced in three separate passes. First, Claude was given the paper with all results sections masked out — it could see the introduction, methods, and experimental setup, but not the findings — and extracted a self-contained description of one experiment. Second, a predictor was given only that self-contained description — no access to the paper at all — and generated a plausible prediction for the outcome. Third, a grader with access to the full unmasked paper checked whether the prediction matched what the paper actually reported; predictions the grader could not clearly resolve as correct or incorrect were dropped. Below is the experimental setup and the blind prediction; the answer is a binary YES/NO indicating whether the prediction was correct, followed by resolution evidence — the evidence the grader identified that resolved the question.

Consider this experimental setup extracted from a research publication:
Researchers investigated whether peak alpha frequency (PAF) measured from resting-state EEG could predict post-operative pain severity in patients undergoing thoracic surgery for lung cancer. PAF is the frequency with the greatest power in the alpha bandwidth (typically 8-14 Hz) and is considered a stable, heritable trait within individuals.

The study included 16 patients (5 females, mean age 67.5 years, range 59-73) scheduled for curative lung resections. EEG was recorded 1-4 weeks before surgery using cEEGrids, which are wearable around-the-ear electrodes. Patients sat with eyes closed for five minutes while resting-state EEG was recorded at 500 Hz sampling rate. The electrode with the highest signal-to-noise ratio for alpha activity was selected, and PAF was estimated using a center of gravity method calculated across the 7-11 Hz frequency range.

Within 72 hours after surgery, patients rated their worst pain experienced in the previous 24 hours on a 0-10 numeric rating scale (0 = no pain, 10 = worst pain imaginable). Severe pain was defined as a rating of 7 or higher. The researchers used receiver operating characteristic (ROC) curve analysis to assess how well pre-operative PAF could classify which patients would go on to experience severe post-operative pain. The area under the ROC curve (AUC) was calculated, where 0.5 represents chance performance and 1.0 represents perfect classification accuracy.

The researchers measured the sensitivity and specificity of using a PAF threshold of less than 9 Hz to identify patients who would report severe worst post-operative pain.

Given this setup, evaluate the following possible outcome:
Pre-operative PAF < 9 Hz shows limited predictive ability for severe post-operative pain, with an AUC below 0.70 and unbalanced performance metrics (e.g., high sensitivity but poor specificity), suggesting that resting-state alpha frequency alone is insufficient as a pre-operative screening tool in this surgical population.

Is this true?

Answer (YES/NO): NO